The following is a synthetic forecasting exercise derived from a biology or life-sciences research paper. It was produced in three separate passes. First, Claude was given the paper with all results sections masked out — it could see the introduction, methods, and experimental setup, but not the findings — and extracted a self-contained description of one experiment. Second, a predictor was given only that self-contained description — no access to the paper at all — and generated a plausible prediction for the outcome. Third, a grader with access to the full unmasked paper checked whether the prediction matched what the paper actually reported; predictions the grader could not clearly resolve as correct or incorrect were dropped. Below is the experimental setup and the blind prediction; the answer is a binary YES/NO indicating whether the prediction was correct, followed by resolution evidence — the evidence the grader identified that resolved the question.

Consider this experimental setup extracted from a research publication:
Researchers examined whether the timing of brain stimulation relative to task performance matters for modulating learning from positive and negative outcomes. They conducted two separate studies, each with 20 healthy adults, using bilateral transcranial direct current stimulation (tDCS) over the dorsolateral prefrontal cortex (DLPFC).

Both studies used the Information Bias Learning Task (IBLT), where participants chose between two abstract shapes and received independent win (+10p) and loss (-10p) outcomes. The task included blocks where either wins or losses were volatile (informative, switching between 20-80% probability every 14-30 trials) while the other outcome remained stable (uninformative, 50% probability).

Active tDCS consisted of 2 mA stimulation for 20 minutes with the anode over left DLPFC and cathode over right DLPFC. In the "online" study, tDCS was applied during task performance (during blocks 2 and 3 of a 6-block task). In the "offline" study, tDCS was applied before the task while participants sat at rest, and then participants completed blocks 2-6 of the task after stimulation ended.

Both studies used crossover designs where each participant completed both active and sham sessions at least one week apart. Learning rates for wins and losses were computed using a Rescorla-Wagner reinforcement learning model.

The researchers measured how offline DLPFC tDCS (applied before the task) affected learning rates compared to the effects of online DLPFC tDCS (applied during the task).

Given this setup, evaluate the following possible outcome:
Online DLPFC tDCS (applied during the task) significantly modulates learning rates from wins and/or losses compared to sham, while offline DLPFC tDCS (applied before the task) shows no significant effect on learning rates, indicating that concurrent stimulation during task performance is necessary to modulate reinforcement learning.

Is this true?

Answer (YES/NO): NO